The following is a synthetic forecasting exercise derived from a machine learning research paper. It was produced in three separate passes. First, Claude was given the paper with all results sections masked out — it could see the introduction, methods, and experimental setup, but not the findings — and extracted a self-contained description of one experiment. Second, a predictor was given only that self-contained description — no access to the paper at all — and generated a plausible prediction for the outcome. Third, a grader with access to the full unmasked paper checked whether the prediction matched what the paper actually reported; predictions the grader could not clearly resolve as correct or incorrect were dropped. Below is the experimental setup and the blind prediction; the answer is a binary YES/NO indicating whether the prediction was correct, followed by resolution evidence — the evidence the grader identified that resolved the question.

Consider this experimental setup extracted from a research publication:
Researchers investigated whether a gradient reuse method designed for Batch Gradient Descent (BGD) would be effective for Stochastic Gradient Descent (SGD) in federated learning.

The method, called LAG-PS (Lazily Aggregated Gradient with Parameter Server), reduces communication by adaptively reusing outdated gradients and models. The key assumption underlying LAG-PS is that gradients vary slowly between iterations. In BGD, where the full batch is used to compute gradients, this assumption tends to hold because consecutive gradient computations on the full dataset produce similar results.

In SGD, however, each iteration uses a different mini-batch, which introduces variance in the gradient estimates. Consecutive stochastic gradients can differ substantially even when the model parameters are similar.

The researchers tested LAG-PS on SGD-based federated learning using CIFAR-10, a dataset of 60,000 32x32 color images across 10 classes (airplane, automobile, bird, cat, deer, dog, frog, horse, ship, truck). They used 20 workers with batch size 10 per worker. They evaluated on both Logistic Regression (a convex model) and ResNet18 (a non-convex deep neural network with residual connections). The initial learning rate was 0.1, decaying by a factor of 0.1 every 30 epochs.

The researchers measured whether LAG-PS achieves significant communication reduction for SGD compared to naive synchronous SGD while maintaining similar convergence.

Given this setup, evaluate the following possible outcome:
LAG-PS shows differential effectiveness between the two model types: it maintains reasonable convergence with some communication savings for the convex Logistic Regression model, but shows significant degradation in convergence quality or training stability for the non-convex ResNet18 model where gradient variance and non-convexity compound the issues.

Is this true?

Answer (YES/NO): NO